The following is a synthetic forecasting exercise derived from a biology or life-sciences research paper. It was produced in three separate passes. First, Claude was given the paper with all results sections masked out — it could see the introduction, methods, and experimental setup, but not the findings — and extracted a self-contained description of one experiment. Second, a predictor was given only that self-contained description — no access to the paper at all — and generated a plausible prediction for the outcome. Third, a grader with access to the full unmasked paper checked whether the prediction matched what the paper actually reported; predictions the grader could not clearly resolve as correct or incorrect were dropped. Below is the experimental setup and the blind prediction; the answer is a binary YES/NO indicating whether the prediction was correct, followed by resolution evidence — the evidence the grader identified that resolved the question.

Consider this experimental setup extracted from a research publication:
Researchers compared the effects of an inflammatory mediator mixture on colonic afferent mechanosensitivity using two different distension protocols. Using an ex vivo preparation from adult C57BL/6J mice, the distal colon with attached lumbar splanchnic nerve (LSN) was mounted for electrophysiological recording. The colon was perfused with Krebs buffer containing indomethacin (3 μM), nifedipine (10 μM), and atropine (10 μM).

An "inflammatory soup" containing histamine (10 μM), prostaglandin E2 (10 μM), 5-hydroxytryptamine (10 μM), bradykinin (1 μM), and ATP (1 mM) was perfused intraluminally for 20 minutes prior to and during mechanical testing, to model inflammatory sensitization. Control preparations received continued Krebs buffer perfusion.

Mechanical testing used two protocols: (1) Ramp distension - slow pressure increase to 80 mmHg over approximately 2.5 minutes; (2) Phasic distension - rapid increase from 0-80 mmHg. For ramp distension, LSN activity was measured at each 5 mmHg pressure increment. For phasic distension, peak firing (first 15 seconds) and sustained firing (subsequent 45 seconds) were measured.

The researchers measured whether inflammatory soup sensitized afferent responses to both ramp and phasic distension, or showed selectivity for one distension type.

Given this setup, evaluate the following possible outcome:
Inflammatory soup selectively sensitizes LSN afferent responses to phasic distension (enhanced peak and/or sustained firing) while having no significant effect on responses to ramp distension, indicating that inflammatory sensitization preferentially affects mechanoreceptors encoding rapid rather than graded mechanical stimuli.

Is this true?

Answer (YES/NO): NO